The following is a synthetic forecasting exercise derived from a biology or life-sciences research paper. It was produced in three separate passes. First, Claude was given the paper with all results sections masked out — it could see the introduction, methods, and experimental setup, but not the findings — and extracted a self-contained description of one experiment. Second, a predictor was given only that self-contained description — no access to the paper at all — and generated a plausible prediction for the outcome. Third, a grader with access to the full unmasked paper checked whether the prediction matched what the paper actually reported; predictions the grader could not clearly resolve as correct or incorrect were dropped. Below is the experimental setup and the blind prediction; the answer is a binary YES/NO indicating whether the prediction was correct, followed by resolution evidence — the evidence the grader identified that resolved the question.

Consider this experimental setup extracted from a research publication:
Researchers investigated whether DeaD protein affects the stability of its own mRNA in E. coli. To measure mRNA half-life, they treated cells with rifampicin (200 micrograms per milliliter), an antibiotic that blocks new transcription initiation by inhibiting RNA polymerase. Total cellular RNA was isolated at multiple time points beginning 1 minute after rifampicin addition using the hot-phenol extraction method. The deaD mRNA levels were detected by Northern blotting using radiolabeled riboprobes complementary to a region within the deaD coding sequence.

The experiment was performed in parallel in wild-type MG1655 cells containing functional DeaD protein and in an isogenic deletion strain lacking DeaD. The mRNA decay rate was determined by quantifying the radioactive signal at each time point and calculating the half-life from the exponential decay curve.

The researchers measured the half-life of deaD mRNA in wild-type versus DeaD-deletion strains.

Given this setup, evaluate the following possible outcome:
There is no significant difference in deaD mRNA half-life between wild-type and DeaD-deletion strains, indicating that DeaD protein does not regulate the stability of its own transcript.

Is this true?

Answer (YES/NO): NO